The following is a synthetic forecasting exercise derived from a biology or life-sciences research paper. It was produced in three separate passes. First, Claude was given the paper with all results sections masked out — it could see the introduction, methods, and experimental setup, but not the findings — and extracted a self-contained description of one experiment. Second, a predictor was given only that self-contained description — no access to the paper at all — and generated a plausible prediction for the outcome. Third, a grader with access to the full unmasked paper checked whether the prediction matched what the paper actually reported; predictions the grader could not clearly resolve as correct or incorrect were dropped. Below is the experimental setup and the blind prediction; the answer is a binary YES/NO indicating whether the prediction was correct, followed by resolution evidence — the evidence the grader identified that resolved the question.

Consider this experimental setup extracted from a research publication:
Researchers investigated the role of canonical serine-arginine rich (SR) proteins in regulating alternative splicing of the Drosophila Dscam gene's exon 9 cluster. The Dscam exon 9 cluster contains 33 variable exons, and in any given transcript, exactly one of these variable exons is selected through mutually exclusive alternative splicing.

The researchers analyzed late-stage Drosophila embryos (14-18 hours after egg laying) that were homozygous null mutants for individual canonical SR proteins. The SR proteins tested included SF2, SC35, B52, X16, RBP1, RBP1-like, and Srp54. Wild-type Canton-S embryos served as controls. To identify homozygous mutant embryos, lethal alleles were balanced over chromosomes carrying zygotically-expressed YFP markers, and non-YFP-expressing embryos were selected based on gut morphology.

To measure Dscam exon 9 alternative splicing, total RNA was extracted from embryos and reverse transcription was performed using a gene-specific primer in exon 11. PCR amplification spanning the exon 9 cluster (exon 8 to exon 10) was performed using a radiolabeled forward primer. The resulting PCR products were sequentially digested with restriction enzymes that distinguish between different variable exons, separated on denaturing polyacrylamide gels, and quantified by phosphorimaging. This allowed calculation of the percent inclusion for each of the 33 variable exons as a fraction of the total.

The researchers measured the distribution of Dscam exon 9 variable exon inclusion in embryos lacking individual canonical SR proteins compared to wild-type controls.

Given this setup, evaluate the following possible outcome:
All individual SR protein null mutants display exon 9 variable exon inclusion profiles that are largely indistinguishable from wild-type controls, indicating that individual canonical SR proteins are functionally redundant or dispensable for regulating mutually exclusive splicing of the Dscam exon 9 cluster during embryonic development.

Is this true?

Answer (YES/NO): YES